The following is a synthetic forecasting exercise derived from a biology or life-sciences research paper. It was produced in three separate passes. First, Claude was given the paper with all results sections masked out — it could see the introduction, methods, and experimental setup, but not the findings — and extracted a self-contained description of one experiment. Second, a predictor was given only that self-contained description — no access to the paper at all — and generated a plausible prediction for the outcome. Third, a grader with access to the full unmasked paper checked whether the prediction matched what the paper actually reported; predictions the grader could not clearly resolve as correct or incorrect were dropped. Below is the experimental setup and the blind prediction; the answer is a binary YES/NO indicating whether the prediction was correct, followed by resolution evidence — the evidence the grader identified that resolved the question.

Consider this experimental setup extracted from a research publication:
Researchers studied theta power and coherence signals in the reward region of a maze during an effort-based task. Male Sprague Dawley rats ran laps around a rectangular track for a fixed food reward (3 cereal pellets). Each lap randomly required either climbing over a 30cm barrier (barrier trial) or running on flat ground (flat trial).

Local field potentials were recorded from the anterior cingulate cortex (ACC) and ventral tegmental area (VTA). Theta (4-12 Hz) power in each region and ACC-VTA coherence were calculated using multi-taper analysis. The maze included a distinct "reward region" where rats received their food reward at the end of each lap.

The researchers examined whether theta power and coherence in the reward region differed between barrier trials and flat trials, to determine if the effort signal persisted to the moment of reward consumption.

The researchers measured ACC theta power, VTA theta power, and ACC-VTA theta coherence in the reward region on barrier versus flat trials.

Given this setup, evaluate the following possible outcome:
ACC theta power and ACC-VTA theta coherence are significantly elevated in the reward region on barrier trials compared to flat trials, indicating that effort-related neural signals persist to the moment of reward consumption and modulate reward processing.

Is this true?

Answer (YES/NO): NO